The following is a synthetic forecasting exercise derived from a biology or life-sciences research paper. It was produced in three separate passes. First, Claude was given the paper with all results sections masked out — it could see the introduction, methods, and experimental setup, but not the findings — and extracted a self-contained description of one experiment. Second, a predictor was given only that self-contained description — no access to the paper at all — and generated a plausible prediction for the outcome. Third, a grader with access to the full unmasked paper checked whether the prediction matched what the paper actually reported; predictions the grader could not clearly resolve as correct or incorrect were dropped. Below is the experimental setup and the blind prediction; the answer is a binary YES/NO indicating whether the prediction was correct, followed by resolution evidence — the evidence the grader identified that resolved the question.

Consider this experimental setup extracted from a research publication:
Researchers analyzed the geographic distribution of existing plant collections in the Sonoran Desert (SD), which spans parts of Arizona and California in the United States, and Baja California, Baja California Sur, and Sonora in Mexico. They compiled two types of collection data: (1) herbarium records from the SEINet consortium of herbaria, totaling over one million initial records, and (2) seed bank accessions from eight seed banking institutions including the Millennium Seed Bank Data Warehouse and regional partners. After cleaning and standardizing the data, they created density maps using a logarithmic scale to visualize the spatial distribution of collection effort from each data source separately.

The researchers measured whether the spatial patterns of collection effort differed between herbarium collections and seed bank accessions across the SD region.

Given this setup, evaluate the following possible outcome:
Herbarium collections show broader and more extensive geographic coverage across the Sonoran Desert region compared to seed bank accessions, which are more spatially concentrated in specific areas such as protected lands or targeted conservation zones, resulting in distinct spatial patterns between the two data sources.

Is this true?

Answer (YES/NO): NO